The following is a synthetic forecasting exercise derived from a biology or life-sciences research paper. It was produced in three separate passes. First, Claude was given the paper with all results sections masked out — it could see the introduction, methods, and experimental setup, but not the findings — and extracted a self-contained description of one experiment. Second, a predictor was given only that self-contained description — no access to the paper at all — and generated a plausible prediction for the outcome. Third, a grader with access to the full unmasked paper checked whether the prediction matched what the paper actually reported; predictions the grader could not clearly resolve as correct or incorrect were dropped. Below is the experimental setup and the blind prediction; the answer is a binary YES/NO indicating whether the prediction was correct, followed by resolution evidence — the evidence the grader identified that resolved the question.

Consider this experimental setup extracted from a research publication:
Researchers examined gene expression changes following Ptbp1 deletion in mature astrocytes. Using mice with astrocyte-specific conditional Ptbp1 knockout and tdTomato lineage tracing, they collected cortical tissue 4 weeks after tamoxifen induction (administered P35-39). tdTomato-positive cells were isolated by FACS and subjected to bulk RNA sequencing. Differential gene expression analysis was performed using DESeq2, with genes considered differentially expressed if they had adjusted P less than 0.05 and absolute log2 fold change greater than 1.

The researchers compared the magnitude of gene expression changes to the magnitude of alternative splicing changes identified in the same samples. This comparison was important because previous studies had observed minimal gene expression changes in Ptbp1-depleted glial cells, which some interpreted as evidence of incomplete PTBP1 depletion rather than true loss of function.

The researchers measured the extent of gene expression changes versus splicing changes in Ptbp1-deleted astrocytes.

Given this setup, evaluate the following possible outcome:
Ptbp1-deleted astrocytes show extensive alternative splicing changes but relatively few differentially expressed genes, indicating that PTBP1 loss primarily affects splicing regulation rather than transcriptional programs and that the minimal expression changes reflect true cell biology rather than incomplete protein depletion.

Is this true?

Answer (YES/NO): YES